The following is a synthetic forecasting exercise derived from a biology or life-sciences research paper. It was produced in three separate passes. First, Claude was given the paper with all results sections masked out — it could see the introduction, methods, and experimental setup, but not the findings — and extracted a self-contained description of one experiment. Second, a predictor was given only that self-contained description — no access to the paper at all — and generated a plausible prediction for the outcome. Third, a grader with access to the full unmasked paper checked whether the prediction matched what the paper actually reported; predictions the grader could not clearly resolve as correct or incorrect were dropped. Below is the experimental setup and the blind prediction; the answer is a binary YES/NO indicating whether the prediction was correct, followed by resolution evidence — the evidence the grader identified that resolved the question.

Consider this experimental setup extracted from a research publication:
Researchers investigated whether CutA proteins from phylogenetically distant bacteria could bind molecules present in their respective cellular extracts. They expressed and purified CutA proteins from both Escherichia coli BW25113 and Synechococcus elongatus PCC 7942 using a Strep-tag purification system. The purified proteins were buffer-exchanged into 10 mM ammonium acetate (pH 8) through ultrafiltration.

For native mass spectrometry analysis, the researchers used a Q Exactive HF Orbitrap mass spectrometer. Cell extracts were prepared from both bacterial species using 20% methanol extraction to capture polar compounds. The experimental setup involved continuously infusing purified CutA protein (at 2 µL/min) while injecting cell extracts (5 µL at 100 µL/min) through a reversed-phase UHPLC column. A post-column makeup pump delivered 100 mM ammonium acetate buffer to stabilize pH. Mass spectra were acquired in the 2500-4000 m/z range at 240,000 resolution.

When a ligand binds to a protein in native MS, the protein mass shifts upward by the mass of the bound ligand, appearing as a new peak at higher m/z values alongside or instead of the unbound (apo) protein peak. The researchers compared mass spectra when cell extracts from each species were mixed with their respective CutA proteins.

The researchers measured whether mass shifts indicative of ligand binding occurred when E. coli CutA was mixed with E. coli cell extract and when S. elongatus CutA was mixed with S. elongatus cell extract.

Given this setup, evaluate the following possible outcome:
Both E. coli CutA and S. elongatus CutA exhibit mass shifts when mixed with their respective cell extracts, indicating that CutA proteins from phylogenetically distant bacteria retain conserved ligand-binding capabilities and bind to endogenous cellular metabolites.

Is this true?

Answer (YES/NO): YES